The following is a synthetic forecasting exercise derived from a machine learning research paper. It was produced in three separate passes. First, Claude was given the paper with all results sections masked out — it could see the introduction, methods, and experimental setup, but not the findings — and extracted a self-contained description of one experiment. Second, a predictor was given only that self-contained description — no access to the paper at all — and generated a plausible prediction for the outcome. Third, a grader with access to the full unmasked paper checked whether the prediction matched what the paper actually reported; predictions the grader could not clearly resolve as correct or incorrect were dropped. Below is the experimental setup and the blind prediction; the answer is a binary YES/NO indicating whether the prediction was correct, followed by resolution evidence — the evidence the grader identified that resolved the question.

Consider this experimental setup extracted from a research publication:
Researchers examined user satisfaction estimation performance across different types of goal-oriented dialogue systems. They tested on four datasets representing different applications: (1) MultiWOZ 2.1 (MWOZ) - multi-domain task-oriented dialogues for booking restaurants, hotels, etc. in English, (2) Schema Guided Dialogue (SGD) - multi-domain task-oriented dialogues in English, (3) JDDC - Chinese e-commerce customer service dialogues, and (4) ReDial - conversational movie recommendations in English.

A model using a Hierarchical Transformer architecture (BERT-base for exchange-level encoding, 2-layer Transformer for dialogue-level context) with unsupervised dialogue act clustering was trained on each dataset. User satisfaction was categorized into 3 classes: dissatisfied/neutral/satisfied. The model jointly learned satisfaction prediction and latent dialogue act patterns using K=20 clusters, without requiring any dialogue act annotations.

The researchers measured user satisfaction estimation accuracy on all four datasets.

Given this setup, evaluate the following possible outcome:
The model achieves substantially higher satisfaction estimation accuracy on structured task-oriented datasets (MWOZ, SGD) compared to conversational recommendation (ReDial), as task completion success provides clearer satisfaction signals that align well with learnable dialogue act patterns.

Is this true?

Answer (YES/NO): NO